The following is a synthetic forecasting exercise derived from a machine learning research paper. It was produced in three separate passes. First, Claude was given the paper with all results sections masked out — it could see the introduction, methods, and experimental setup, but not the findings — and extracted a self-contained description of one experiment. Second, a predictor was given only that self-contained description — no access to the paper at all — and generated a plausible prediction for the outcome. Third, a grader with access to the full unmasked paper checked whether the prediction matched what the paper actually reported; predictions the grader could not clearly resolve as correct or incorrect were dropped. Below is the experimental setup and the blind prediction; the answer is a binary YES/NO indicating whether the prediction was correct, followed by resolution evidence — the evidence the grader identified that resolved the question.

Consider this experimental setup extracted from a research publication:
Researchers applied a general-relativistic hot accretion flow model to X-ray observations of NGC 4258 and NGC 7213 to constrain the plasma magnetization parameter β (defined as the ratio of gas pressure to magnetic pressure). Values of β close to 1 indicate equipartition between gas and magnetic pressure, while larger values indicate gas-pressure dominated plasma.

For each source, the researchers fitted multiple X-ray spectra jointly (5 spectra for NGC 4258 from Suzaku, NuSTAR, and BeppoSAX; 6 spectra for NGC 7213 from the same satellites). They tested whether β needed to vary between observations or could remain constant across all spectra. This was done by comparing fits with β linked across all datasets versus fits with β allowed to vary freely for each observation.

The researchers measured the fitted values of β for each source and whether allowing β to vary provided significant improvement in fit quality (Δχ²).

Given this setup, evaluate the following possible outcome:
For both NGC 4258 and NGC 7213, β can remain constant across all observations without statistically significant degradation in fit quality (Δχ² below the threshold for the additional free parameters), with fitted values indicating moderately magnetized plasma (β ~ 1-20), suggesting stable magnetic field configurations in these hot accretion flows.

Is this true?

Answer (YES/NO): YES